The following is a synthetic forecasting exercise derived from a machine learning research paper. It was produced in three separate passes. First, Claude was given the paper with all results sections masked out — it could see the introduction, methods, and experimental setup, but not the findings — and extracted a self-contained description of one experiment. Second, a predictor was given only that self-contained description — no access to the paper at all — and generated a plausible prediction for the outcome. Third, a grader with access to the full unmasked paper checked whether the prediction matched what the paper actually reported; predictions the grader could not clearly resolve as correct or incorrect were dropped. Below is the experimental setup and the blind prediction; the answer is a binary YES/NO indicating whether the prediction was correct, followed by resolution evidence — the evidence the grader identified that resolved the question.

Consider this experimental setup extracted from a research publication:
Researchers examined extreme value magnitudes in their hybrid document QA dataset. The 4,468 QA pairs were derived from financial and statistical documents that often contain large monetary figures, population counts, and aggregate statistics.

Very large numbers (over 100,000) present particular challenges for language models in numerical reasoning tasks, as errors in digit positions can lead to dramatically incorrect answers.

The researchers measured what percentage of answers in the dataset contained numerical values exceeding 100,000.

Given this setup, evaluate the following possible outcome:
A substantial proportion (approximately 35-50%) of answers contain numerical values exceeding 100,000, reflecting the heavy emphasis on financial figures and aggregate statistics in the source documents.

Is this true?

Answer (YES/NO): NO